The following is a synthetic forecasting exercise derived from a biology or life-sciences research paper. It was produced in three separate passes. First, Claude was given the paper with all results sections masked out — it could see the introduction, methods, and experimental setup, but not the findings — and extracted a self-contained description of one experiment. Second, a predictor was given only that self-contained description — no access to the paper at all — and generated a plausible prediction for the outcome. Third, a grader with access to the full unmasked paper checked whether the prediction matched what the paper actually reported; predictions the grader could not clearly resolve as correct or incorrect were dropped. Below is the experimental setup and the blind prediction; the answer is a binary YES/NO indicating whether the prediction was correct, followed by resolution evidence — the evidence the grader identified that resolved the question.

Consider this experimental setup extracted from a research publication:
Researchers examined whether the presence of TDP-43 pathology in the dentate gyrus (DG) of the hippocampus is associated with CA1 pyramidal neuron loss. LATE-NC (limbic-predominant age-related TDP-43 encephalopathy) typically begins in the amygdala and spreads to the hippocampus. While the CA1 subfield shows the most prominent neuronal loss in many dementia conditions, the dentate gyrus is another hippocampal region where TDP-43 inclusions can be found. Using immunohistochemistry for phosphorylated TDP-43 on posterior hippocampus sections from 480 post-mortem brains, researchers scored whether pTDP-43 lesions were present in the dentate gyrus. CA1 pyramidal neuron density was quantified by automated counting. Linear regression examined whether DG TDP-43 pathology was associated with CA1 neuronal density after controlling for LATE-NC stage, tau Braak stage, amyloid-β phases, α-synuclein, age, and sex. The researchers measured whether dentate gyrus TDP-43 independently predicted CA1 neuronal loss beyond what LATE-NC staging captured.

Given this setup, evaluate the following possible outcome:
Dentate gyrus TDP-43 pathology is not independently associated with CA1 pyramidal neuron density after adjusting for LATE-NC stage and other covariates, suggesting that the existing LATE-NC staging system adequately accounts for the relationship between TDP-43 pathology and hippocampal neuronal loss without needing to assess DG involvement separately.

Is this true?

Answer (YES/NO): NO